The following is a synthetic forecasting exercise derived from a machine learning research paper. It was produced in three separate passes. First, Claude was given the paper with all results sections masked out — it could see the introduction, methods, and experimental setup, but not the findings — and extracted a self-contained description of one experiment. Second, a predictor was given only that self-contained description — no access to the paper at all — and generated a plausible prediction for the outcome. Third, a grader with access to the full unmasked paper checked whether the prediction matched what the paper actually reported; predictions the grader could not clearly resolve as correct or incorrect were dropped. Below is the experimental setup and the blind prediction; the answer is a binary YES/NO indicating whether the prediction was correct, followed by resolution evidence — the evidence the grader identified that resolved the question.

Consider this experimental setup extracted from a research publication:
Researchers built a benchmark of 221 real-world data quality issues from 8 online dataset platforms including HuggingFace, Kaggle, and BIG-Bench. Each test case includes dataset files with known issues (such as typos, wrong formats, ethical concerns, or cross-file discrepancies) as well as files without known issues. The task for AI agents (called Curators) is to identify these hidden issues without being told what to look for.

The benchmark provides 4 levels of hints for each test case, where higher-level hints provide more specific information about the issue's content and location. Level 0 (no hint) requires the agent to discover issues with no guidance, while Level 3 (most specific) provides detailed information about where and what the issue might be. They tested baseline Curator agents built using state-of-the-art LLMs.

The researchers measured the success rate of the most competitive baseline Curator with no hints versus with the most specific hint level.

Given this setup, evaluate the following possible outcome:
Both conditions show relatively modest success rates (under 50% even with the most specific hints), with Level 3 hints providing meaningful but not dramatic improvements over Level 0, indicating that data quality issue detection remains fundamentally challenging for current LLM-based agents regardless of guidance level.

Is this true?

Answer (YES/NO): NO